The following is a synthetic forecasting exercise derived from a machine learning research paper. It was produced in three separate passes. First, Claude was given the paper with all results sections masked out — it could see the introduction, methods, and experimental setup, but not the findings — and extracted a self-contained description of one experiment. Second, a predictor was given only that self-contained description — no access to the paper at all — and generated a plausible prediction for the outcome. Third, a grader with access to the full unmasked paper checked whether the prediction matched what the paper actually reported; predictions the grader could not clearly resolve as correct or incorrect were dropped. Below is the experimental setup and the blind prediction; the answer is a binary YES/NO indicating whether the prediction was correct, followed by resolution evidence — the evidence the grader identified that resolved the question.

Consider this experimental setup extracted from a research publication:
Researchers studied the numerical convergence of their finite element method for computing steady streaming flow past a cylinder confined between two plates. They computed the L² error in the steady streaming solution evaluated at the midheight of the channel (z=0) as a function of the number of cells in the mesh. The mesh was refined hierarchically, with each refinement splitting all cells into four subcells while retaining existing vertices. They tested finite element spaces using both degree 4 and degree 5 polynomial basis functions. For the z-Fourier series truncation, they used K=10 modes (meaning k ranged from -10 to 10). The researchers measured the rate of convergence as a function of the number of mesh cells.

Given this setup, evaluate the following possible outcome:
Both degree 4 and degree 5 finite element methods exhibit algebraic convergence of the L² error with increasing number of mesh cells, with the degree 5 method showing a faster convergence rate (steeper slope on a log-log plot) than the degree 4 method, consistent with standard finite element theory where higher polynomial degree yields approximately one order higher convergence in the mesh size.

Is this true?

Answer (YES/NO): NO